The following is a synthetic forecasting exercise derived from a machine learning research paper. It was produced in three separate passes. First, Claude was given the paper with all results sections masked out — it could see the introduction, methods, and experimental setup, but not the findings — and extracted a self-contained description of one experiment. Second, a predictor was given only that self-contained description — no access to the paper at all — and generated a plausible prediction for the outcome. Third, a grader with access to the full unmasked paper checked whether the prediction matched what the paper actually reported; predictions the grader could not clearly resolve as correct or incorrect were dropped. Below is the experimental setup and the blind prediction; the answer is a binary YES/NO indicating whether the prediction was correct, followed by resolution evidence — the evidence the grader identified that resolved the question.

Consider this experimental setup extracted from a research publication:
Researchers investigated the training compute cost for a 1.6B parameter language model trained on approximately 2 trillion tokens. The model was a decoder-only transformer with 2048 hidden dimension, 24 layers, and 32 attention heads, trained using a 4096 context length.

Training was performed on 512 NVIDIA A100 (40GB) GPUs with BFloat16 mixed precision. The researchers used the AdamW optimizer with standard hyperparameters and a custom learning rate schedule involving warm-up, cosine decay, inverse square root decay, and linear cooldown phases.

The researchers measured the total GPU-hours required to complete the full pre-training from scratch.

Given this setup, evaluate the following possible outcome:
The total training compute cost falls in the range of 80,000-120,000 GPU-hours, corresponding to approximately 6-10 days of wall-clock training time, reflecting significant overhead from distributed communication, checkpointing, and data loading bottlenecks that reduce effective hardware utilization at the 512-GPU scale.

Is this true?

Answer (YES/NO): YES